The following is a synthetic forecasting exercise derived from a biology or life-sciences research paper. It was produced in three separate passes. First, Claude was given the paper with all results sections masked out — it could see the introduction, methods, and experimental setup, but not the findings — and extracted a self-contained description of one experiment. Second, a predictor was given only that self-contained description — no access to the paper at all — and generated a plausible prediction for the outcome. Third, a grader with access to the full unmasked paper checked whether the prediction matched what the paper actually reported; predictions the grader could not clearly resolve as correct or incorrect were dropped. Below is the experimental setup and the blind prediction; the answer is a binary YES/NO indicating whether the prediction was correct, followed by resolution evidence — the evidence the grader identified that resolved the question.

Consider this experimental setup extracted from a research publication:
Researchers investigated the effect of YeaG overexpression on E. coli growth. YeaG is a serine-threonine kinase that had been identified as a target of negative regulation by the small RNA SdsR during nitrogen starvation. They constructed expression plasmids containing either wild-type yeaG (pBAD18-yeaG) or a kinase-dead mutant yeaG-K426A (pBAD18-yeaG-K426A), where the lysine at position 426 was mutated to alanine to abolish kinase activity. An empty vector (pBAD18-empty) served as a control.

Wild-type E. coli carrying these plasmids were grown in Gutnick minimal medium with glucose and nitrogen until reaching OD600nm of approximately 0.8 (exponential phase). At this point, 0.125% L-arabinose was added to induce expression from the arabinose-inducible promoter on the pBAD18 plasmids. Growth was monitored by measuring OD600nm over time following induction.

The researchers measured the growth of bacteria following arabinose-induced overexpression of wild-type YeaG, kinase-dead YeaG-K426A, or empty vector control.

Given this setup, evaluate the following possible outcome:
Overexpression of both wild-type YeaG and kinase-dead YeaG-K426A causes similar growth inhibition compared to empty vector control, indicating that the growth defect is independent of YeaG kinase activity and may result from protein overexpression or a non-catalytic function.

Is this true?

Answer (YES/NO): NO